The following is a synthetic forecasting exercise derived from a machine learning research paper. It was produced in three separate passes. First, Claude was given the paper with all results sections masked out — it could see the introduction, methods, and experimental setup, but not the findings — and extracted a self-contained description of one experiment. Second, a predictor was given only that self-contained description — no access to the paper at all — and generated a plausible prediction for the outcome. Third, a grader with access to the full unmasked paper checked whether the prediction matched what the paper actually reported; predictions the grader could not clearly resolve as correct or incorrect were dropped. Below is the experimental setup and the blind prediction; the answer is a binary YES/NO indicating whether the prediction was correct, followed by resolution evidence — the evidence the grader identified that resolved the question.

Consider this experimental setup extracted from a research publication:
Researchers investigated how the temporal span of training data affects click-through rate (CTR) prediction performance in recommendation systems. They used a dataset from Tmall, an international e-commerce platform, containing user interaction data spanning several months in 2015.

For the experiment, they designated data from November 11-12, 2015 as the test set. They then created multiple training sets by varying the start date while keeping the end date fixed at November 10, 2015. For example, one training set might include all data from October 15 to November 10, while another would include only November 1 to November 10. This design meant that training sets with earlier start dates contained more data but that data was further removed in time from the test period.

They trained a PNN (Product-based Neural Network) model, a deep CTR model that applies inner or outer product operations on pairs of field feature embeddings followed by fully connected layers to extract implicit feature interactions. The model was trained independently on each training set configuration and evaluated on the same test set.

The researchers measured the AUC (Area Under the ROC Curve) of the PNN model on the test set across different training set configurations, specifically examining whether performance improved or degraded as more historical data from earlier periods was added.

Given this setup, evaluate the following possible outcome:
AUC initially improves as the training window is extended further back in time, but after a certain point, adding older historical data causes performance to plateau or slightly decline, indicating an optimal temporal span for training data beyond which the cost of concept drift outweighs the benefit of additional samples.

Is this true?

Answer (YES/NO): YES